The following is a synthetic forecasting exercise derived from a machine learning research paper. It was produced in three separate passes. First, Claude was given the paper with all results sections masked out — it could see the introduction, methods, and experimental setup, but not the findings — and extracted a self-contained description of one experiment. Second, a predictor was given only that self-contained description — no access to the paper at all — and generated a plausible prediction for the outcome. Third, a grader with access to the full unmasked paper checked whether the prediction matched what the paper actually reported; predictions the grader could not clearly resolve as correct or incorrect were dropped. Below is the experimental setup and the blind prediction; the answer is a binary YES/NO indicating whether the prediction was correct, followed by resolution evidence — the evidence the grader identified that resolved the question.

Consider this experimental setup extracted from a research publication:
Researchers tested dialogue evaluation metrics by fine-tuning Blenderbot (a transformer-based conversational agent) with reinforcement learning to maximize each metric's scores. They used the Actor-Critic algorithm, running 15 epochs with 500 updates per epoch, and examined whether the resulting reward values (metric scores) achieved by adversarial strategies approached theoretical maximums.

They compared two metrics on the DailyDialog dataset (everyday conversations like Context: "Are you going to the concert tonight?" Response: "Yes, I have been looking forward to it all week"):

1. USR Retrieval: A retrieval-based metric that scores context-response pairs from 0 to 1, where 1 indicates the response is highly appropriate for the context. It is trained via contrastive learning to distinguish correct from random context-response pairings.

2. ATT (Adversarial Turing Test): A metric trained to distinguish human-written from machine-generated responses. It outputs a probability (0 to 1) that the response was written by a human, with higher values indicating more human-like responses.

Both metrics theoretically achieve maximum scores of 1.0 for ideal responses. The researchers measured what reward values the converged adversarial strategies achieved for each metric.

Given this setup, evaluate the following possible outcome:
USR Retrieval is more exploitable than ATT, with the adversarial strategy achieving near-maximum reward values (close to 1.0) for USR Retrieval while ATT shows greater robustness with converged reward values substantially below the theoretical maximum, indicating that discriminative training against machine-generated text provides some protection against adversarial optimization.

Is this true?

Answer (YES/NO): NO